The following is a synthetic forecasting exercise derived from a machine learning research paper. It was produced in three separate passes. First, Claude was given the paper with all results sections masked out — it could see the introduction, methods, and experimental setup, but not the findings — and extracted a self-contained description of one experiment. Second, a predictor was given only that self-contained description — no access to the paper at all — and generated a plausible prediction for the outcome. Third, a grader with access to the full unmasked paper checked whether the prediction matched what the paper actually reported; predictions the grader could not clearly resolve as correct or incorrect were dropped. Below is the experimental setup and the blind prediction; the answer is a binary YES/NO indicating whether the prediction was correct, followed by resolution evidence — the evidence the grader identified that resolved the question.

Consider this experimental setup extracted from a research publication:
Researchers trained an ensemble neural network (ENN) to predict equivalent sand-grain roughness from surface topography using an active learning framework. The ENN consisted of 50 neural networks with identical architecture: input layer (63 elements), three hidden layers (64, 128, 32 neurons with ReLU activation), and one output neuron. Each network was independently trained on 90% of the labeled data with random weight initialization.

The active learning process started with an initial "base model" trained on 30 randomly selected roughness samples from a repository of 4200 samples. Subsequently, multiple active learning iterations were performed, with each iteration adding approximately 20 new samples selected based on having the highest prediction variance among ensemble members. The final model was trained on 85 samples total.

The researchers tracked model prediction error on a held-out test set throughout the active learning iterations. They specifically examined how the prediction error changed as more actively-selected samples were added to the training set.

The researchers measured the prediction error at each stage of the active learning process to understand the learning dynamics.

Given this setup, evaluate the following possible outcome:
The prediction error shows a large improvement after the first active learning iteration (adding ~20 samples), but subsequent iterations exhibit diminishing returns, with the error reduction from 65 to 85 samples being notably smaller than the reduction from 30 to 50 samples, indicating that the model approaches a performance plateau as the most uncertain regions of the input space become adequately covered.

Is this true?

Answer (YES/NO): NO